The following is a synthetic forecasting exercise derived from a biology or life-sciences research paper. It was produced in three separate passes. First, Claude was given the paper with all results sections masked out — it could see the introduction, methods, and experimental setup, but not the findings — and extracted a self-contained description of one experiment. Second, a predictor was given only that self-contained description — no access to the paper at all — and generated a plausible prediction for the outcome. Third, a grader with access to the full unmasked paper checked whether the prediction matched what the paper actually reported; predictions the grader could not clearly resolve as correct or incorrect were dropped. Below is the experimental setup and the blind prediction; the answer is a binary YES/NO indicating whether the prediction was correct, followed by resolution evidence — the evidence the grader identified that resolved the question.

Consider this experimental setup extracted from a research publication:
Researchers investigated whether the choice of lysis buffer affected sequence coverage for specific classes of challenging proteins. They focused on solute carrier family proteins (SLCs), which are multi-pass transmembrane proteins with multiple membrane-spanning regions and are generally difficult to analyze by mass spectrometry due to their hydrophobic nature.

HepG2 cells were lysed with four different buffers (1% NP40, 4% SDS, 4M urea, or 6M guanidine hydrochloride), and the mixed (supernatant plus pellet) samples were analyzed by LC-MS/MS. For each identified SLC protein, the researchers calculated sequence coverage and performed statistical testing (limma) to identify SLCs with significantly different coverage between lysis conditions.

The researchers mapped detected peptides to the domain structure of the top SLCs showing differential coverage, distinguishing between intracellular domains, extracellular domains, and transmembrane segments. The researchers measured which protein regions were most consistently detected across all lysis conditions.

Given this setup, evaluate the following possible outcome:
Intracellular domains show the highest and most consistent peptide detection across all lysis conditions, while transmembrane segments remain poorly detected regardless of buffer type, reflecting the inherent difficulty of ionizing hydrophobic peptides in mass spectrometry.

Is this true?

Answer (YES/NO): NO